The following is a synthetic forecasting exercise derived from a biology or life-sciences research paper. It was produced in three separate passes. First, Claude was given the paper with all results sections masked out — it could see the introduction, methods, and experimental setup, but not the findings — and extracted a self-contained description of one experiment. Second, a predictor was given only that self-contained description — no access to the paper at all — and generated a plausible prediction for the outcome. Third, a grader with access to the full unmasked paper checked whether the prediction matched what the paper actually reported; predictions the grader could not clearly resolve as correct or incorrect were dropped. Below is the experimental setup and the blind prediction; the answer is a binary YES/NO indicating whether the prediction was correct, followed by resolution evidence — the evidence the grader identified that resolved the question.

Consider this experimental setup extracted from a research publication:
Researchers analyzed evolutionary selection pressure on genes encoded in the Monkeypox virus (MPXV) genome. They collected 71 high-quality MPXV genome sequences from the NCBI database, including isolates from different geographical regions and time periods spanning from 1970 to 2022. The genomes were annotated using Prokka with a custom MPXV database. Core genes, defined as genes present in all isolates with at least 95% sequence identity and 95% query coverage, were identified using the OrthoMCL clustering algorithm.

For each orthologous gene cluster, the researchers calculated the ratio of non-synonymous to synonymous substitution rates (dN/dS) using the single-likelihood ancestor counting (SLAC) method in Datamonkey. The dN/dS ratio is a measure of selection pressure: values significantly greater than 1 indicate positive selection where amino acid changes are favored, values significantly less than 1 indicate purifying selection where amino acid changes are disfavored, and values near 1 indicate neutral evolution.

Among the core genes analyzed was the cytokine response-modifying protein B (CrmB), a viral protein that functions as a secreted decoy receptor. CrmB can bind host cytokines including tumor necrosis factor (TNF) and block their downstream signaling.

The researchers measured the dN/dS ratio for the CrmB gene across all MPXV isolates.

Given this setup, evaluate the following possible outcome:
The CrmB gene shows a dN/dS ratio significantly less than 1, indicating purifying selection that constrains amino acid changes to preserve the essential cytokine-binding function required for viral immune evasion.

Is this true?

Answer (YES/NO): NO